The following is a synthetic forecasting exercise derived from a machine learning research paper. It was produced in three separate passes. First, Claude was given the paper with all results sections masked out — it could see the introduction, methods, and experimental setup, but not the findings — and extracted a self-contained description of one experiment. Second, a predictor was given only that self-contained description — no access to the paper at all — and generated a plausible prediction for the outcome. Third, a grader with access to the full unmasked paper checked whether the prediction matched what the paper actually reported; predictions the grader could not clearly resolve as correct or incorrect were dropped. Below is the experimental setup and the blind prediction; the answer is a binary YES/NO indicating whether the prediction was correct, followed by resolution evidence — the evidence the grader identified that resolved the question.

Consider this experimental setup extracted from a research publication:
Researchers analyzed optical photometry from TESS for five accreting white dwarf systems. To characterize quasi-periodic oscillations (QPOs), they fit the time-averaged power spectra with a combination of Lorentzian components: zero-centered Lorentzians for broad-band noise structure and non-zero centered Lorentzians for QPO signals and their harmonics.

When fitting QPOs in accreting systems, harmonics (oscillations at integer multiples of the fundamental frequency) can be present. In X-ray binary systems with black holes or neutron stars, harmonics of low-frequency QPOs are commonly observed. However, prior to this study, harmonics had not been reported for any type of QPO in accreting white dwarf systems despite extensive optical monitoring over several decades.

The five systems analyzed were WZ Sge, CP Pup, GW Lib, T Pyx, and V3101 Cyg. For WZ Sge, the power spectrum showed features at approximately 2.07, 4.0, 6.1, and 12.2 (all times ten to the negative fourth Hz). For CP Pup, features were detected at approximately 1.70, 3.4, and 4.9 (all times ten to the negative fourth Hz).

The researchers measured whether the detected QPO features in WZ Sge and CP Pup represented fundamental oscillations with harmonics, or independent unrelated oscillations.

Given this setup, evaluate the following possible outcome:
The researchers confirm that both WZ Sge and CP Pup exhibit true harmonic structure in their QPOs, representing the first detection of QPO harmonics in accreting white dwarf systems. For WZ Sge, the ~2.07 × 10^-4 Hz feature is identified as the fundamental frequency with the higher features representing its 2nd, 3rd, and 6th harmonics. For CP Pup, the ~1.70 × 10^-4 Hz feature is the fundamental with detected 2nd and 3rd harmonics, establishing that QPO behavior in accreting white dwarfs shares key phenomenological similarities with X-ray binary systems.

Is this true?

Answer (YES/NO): YES